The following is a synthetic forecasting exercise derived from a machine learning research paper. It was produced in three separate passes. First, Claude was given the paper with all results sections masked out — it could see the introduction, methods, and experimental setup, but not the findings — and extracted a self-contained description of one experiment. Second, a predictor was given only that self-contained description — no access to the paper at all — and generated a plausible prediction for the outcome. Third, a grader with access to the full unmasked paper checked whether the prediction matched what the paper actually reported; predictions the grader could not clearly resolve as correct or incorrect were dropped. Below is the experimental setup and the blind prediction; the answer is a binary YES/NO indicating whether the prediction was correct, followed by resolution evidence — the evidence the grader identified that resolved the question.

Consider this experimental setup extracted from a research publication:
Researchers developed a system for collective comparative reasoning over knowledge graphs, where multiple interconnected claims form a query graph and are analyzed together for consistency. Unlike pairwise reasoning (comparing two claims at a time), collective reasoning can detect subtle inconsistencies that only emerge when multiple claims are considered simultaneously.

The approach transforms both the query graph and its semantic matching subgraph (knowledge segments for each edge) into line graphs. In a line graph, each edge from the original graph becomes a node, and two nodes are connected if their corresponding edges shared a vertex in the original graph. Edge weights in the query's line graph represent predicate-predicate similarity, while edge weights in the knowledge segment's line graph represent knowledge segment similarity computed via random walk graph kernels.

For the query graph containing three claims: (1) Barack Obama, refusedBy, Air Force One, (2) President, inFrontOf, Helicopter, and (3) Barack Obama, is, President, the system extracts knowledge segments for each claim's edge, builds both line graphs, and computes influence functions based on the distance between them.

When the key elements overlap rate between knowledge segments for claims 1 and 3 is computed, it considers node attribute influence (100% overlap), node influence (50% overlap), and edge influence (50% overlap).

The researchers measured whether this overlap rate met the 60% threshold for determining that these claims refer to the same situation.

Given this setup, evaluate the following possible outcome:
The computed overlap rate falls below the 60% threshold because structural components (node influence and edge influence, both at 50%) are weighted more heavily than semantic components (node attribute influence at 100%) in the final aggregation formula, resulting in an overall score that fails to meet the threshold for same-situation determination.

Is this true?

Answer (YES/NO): NO